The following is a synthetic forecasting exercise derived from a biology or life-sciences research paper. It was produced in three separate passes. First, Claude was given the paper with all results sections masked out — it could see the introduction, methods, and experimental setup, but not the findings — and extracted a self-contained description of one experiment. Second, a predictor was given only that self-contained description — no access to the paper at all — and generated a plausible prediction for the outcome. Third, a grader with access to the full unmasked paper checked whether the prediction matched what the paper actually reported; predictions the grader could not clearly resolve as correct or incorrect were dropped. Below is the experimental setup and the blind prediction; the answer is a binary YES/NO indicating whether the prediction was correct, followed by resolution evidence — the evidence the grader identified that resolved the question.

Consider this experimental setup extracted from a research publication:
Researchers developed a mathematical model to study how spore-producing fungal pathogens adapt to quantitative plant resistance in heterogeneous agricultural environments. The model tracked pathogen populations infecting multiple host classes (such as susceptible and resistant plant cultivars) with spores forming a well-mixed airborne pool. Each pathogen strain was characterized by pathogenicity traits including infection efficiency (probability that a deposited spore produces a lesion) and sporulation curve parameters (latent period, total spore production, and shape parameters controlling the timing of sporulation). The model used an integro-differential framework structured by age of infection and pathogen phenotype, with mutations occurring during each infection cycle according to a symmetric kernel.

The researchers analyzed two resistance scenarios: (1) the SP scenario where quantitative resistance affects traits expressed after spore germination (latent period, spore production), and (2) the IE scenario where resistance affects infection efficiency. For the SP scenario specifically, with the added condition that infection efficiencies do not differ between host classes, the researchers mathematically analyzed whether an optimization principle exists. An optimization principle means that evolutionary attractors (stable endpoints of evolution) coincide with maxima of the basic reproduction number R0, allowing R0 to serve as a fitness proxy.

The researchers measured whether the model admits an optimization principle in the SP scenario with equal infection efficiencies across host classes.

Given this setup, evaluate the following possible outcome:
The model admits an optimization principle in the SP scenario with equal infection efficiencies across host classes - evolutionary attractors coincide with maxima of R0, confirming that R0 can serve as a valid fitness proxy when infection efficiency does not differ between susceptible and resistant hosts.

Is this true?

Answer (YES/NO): YES